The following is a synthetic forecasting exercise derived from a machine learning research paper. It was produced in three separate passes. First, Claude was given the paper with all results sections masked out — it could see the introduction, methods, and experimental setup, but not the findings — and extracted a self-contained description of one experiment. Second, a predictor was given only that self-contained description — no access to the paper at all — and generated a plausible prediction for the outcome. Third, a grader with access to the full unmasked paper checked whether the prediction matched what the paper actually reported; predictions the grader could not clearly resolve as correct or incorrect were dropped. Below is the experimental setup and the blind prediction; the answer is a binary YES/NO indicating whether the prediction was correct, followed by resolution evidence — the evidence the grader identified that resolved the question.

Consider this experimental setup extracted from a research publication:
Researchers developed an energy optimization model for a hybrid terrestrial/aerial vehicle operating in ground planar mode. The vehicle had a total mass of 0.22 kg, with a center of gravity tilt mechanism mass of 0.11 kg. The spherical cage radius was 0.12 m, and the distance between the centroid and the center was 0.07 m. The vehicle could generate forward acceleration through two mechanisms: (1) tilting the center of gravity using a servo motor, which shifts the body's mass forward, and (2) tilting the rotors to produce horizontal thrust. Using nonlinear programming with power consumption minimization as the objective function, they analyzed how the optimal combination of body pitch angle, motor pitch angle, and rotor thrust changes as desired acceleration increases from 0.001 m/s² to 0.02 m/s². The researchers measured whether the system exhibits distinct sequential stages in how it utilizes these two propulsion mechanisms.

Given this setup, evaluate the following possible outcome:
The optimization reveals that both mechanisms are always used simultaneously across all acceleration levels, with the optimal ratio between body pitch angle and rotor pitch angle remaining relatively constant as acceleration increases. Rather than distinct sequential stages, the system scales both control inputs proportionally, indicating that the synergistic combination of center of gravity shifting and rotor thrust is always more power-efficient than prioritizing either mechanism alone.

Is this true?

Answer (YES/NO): NO